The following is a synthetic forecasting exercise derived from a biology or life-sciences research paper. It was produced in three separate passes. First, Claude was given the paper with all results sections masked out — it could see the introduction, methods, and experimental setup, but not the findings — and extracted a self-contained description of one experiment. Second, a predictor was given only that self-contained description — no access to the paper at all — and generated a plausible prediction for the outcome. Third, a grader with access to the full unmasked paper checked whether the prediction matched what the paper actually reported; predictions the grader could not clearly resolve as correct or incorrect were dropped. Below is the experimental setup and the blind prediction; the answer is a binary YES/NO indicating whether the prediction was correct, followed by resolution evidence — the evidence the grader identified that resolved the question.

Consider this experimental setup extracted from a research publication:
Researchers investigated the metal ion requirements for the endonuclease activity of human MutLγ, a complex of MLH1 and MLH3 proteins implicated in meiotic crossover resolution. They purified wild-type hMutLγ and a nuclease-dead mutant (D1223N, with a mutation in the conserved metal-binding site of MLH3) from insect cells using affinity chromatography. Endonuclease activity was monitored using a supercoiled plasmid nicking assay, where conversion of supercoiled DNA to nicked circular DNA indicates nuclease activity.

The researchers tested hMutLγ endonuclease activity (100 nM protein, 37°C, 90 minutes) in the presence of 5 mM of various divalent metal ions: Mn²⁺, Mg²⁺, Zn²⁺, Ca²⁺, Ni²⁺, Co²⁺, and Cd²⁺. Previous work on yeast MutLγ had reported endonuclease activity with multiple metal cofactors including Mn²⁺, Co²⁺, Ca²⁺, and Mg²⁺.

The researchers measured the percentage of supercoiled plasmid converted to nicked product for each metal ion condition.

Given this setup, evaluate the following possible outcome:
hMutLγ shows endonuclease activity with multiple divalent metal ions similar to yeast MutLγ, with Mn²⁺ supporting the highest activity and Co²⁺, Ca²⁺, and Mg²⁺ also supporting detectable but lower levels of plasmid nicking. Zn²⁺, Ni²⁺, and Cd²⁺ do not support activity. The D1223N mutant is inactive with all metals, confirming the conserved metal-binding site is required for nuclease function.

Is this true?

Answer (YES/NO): NO